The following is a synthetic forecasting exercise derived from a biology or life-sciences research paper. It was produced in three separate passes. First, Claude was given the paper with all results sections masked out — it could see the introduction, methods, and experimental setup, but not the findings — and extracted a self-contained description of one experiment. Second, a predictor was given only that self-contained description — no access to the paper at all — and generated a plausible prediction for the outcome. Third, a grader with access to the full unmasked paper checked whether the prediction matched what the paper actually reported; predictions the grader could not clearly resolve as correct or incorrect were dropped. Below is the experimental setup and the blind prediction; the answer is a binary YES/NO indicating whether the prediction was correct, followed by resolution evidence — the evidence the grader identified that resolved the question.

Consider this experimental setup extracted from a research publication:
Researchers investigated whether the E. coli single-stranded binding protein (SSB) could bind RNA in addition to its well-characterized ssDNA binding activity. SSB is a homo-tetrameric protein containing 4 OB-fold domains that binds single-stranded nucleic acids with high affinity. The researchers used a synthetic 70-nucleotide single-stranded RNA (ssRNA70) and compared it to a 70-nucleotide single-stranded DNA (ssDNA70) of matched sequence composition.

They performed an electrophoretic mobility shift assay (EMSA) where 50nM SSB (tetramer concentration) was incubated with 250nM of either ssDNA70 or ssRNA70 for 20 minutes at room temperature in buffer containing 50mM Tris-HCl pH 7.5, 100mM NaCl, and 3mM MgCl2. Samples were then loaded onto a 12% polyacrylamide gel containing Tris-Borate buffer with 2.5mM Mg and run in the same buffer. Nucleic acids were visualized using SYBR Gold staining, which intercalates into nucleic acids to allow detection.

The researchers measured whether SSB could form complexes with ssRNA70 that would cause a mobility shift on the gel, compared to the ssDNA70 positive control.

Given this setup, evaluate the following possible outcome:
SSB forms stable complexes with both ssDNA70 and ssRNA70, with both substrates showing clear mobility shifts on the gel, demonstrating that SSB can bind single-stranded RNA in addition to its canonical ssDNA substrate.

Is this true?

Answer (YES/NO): YES